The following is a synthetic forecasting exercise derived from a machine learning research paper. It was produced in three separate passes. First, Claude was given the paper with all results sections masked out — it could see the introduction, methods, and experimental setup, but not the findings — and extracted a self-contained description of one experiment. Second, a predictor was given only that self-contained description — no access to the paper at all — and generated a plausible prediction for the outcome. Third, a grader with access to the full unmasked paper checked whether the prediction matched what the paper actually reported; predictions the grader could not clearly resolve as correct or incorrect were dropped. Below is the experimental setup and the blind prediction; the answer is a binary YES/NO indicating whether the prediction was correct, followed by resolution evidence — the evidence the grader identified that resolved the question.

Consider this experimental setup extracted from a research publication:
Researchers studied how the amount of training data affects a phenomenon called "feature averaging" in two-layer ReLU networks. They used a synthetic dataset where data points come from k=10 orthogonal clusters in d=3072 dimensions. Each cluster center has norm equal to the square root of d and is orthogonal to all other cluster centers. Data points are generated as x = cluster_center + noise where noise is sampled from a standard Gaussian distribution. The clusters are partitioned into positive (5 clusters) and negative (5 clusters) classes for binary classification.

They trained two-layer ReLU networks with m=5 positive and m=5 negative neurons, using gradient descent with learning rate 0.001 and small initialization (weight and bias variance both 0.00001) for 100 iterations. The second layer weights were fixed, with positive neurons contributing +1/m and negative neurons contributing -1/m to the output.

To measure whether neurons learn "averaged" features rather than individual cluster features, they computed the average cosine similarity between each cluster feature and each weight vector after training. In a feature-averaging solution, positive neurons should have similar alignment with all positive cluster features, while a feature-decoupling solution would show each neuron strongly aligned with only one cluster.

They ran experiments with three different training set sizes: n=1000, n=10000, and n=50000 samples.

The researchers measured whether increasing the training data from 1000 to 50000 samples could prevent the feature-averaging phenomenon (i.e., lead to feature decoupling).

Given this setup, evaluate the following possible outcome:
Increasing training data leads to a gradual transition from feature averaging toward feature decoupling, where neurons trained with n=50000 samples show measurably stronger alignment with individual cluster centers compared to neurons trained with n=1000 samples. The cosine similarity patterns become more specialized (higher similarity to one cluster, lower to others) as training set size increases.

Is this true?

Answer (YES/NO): NO